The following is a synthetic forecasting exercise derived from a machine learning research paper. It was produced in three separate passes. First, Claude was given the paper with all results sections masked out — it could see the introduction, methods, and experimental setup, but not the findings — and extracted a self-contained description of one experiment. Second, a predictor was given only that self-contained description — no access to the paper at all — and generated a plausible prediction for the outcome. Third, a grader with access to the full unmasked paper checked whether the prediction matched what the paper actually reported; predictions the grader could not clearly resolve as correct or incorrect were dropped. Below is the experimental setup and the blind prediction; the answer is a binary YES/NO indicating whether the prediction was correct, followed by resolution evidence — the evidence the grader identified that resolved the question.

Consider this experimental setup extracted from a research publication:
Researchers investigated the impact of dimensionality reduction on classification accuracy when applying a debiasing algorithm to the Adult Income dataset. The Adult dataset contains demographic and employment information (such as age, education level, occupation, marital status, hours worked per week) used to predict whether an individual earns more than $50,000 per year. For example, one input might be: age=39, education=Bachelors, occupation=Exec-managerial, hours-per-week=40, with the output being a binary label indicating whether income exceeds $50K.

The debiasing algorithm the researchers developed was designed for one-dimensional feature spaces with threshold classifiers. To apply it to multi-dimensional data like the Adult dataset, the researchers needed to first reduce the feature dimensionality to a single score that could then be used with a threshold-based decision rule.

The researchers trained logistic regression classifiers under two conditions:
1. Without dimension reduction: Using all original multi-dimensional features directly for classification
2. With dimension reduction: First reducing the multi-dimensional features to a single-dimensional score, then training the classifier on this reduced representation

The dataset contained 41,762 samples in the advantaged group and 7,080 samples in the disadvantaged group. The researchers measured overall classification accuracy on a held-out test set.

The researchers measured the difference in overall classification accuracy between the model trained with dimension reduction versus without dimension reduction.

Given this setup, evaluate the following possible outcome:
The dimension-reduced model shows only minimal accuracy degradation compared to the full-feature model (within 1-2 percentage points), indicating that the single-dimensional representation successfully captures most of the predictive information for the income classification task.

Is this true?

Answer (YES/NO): NO